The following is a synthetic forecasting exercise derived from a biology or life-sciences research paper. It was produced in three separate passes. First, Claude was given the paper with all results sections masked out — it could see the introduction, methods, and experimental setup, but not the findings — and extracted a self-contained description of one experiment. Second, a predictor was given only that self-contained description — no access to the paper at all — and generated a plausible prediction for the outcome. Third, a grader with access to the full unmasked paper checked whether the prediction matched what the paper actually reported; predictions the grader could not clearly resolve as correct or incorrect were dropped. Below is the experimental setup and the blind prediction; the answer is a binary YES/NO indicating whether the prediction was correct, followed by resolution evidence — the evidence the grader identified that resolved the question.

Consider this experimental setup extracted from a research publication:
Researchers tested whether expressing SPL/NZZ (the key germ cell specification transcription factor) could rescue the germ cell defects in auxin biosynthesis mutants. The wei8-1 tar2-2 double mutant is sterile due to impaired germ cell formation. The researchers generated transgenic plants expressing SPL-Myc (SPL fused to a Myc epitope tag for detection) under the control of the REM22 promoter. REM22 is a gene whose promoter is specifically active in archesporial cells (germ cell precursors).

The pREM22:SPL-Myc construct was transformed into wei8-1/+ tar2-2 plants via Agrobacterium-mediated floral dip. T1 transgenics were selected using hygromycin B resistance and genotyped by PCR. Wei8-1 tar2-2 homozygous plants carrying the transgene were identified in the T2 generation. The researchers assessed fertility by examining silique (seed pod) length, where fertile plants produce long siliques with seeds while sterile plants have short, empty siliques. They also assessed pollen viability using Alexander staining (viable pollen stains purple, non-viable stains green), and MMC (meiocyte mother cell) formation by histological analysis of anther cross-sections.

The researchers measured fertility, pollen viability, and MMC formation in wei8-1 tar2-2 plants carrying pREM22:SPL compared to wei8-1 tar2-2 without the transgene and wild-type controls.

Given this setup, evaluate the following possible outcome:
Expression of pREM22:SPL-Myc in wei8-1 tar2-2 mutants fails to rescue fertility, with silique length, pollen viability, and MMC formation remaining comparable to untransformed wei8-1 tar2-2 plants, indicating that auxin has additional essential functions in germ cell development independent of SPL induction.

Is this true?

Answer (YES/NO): NO